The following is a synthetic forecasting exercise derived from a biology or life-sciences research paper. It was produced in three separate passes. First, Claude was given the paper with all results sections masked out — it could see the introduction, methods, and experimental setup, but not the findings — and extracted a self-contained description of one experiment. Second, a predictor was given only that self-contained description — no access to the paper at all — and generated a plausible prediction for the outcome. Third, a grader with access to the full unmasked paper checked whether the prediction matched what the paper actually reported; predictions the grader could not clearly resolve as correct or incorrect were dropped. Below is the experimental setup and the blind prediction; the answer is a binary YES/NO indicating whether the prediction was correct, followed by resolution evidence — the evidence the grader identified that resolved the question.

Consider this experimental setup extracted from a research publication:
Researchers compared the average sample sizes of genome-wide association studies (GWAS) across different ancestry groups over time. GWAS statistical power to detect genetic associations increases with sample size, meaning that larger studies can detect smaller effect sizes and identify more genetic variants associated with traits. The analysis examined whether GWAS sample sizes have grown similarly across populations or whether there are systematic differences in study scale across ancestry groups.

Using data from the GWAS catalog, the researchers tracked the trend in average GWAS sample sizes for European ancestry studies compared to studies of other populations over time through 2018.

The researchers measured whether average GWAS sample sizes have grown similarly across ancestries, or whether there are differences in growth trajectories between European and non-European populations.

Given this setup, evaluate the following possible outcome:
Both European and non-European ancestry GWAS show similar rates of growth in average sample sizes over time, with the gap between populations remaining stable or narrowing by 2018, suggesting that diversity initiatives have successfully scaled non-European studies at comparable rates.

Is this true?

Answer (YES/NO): NO